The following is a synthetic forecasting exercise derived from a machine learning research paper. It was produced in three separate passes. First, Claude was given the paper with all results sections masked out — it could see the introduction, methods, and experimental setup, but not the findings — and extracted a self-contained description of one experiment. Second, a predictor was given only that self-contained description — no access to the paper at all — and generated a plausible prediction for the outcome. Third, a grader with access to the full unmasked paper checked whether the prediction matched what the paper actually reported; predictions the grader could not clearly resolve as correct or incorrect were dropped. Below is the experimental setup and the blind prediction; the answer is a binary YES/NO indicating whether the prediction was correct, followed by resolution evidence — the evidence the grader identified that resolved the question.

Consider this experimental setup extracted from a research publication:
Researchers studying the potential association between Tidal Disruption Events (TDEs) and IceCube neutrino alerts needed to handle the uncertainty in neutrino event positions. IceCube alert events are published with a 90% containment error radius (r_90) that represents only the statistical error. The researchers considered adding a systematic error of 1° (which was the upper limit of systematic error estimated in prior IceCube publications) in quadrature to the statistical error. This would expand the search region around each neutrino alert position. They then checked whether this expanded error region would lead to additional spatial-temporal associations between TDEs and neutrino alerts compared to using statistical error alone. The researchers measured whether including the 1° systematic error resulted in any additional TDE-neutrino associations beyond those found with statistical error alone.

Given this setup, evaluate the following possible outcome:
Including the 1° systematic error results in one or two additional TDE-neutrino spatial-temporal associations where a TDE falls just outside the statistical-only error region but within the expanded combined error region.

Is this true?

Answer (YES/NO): NO